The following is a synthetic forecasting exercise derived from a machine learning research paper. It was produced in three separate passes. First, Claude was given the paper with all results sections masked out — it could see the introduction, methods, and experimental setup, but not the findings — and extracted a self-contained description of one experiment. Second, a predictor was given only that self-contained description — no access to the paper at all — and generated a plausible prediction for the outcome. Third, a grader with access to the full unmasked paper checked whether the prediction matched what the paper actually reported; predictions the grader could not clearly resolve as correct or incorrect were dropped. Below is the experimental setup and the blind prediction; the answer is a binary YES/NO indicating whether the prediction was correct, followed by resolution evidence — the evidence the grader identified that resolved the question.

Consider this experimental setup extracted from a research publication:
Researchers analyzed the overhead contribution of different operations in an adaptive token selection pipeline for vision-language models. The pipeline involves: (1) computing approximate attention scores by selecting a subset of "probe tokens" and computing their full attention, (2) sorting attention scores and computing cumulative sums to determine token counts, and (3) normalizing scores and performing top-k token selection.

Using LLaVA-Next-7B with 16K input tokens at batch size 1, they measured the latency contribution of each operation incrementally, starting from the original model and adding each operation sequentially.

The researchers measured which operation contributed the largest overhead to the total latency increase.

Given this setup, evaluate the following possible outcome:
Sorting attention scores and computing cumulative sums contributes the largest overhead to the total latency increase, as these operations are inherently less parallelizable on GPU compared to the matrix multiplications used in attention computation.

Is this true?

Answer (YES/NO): NO